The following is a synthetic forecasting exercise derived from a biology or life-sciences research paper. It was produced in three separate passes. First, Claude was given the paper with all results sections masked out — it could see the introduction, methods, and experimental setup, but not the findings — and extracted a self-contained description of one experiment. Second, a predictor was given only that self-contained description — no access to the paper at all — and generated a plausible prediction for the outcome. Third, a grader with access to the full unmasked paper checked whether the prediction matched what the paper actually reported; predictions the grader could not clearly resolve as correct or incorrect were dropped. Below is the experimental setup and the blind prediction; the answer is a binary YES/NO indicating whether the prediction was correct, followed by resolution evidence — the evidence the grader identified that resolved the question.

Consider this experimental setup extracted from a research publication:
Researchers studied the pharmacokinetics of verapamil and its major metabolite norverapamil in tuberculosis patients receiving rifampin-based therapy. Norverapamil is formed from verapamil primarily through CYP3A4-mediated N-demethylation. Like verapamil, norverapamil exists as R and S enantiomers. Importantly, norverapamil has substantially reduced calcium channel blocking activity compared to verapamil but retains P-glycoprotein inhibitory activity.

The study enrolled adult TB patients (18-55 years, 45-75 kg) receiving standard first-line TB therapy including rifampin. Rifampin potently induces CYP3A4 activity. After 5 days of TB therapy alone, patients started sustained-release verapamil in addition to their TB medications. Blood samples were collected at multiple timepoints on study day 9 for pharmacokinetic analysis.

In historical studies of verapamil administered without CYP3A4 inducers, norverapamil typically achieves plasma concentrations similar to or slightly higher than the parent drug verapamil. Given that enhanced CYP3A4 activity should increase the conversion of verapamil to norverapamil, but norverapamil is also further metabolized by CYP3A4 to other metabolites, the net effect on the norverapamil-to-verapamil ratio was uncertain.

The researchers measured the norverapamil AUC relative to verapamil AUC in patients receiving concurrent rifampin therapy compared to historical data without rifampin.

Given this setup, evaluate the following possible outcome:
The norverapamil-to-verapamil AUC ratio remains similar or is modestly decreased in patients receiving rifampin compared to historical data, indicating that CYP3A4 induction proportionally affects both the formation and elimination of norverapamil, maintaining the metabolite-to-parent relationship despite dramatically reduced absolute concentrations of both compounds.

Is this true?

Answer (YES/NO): NO